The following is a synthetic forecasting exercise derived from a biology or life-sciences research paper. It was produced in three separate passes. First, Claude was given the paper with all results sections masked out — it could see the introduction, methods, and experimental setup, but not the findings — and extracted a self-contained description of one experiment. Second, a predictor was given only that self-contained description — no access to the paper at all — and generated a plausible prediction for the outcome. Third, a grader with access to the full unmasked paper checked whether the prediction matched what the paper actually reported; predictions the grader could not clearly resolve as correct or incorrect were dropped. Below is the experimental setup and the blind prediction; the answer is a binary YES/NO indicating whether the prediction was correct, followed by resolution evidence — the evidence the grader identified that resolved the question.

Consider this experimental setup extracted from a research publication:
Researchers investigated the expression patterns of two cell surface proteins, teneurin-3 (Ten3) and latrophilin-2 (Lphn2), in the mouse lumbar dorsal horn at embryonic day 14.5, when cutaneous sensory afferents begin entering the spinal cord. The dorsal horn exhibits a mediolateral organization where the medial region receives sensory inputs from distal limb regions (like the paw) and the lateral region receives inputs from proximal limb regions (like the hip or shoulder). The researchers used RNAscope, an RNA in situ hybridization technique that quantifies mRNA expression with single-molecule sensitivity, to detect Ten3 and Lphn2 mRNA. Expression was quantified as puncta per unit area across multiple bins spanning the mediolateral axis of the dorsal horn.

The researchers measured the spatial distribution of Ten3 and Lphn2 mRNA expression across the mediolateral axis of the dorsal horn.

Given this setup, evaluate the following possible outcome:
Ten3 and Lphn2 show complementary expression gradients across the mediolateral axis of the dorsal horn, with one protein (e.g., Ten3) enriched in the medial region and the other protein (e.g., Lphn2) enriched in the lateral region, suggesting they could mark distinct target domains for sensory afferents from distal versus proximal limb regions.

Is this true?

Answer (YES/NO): YES